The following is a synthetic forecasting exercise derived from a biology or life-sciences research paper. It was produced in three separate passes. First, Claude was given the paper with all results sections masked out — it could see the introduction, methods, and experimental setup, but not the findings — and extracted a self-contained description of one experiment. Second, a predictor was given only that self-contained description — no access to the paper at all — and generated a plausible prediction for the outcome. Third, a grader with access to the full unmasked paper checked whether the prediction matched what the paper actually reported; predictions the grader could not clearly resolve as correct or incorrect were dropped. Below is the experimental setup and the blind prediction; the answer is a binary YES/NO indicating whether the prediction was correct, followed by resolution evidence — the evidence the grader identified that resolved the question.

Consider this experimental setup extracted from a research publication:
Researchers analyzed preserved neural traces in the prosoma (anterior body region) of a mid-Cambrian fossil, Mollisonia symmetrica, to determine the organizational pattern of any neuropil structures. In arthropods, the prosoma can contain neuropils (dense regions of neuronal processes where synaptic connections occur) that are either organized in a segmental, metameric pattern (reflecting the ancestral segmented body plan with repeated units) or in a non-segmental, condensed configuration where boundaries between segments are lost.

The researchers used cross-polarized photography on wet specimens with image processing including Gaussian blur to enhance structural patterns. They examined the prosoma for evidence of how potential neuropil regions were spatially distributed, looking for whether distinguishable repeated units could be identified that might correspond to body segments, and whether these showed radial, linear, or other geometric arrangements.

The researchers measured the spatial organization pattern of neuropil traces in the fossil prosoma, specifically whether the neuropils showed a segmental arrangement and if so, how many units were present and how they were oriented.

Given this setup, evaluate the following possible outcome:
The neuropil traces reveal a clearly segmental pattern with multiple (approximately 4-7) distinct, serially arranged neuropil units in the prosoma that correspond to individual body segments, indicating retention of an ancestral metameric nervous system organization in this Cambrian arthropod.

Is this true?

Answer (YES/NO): NO